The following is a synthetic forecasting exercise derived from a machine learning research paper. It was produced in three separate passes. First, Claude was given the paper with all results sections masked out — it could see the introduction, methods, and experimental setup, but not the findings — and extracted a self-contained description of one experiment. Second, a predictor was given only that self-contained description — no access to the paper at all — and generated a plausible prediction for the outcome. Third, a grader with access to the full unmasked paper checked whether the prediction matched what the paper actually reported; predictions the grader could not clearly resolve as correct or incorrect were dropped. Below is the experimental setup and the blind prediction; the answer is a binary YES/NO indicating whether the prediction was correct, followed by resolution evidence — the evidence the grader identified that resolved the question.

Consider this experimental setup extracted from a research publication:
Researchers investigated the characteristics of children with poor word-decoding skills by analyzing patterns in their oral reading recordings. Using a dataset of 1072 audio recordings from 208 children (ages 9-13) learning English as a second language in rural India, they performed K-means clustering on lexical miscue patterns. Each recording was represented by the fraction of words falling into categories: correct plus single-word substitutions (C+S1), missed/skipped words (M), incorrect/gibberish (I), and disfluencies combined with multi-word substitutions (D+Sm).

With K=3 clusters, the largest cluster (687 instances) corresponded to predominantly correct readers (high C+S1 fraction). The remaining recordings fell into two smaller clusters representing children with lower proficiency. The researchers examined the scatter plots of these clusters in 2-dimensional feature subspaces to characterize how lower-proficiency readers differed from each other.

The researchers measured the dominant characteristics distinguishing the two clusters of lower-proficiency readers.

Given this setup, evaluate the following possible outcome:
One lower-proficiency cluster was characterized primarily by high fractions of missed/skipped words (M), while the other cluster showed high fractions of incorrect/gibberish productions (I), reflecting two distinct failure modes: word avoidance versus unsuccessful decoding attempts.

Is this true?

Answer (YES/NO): YES